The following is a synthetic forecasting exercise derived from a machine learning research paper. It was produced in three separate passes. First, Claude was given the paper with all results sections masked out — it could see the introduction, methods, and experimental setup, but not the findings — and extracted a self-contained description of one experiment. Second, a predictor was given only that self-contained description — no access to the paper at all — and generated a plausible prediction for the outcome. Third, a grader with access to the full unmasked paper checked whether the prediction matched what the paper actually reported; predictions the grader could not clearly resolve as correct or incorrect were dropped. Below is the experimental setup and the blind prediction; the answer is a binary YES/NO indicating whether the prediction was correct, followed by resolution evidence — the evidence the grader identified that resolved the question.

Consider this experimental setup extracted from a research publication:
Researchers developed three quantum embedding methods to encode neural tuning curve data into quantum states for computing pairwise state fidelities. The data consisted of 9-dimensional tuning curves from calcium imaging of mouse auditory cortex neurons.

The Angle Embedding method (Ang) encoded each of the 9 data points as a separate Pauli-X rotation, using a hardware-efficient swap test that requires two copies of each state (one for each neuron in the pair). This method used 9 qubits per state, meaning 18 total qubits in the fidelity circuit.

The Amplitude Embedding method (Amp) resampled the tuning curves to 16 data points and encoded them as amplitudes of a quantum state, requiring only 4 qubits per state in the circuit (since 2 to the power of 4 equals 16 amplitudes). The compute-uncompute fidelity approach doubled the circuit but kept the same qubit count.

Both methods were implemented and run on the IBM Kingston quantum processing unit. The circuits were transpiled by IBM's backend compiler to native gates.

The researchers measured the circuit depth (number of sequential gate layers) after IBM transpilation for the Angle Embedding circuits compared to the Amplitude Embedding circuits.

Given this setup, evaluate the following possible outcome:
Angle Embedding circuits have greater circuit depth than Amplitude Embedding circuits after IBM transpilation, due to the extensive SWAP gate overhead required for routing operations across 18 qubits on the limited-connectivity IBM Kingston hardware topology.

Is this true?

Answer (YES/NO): NO